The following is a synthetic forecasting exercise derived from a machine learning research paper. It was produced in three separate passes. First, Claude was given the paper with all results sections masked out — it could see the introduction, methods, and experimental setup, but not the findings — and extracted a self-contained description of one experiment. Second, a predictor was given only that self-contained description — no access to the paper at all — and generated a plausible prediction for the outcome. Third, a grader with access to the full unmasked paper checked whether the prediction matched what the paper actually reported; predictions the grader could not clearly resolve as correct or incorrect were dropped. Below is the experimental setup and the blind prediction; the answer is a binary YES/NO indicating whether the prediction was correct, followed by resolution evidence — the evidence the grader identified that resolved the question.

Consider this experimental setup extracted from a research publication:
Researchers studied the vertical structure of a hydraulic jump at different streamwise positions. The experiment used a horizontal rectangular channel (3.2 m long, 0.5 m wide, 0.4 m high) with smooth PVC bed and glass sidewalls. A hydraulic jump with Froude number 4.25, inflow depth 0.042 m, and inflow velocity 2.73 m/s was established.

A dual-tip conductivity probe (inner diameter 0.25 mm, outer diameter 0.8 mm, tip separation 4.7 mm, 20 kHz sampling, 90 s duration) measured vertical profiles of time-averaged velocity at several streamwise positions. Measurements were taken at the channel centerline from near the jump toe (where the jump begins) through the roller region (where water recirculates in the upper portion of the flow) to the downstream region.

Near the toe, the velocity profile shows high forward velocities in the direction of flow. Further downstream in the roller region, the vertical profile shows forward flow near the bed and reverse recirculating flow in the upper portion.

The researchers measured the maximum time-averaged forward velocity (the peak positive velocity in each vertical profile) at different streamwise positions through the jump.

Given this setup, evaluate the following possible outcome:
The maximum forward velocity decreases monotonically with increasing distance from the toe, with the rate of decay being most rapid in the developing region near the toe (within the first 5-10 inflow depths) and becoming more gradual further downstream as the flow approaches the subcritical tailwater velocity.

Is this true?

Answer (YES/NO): YES